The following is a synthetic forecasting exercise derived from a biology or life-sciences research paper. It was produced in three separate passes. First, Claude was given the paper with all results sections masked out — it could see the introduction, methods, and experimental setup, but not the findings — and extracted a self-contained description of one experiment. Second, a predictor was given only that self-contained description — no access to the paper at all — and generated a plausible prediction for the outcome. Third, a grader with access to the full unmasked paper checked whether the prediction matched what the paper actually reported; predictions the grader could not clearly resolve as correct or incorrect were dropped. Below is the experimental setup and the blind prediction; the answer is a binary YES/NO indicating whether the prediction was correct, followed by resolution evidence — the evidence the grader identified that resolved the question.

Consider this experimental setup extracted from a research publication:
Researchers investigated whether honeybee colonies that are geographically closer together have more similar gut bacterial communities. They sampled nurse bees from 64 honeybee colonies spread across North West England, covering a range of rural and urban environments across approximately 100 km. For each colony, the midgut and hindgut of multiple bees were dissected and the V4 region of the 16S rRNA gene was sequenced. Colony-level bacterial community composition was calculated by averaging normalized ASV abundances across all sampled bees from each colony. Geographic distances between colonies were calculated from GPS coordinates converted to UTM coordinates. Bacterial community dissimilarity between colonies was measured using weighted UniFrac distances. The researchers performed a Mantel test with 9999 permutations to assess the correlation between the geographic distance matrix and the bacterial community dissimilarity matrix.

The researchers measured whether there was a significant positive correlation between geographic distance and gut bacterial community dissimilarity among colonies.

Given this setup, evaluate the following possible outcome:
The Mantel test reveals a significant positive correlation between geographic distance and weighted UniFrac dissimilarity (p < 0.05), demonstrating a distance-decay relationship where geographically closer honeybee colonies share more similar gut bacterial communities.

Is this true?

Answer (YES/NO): NO